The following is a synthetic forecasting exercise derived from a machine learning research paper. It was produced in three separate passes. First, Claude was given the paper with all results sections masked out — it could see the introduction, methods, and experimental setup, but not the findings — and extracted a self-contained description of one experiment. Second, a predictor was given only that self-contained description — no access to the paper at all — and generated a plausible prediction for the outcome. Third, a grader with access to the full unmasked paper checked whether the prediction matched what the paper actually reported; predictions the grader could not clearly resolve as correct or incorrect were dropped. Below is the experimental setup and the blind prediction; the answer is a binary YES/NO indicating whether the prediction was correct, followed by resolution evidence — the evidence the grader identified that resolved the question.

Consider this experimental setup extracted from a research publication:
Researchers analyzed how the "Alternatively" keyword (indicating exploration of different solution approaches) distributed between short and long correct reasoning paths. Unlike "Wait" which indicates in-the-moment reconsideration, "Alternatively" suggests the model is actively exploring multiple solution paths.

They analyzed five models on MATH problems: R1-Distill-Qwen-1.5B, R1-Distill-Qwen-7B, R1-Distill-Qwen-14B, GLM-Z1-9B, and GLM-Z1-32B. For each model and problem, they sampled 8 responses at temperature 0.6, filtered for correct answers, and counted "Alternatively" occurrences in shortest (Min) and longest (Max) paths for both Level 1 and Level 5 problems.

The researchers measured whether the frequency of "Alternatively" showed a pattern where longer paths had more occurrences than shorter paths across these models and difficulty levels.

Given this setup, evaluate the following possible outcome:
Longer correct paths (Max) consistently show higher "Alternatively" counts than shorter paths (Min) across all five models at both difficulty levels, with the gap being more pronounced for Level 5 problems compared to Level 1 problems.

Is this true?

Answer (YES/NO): NO